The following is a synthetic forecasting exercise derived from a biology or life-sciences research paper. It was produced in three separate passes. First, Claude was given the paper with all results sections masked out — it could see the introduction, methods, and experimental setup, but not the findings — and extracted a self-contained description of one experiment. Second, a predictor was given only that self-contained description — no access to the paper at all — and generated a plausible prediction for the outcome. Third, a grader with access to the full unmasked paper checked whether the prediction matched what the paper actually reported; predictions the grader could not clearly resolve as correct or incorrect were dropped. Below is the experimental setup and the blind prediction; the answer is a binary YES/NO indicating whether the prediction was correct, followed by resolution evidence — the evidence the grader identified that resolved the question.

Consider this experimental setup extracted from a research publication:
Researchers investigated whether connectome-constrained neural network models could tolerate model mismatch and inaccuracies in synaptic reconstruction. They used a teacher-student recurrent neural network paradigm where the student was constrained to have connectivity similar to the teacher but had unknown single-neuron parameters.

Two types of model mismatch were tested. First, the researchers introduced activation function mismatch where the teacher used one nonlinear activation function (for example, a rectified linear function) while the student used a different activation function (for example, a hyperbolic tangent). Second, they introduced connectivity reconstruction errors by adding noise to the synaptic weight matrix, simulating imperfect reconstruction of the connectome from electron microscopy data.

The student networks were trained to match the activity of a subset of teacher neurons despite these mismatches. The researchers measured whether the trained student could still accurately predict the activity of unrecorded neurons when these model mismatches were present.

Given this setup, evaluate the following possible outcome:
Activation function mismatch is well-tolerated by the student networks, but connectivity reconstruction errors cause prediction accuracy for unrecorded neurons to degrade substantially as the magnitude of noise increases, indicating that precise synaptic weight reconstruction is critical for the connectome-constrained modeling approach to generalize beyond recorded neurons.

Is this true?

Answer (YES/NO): NO